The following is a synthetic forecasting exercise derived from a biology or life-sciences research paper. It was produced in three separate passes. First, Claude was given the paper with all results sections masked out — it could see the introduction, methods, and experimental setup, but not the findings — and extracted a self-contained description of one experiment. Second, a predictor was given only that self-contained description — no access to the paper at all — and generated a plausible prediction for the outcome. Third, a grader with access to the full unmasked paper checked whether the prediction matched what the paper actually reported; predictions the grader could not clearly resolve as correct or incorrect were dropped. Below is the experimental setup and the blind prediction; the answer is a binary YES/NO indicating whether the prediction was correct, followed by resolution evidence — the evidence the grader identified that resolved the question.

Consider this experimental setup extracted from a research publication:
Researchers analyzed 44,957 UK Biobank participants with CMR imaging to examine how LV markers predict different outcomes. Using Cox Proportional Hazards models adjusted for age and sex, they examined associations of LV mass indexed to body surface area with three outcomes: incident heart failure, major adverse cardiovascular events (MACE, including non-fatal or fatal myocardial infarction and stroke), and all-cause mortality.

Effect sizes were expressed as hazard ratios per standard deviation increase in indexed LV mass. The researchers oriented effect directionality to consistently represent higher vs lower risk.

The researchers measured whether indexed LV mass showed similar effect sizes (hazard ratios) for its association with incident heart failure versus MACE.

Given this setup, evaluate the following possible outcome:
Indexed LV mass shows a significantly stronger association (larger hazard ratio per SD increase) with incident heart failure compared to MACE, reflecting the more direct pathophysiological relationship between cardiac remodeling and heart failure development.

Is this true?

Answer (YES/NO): NO